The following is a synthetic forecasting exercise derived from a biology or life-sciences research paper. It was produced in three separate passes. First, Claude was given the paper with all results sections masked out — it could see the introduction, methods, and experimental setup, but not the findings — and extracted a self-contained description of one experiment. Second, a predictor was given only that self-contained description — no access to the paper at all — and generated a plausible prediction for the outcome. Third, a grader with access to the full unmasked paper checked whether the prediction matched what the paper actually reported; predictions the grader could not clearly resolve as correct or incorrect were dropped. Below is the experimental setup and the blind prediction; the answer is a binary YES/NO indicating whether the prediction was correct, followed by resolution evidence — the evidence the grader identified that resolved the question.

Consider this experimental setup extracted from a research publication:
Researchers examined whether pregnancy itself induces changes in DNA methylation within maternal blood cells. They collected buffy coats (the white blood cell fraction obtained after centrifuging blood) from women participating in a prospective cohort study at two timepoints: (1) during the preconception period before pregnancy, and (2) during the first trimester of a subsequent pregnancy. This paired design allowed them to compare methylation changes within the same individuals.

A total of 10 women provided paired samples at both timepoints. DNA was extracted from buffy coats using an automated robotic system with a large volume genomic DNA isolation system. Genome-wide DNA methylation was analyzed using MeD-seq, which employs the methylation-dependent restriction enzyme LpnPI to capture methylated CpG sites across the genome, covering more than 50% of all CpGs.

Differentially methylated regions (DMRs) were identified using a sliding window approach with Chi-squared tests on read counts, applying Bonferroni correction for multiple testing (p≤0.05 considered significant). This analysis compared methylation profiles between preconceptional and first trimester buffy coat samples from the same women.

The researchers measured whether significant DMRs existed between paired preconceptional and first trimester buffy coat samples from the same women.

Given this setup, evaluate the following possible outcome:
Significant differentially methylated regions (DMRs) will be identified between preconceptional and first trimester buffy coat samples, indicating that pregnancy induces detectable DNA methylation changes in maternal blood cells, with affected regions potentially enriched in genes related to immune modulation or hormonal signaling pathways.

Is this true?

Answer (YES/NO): NO